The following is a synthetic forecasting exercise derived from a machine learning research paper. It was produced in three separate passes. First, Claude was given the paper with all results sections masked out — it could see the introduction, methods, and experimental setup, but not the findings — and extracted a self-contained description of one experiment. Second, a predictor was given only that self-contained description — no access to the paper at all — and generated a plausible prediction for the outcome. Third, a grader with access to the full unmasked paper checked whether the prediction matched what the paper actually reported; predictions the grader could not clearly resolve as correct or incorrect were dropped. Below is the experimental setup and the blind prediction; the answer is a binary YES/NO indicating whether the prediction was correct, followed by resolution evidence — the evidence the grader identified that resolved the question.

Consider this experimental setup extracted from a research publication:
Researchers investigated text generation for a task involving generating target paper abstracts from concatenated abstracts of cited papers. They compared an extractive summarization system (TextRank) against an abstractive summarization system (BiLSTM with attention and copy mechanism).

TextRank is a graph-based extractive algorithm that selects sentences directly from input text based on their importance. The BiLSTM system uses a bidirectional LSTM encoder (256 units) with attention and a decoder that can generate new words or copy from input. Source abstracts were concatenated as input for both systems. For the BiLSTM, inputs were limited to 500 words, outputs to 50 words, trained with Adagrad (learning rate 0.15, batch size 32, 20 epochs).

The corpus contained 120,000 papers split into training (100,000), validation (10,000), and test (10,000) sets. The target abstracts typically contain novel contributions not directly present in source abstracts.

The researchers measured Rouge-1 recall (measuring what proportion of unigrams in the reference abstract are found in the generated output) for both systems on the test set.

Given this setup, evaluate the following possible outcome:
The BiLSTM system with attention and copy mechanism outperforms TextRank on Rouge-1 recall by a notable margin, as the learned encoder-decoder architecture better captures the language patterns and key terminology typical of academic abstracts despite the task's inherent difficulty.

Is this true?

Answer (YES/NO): NO